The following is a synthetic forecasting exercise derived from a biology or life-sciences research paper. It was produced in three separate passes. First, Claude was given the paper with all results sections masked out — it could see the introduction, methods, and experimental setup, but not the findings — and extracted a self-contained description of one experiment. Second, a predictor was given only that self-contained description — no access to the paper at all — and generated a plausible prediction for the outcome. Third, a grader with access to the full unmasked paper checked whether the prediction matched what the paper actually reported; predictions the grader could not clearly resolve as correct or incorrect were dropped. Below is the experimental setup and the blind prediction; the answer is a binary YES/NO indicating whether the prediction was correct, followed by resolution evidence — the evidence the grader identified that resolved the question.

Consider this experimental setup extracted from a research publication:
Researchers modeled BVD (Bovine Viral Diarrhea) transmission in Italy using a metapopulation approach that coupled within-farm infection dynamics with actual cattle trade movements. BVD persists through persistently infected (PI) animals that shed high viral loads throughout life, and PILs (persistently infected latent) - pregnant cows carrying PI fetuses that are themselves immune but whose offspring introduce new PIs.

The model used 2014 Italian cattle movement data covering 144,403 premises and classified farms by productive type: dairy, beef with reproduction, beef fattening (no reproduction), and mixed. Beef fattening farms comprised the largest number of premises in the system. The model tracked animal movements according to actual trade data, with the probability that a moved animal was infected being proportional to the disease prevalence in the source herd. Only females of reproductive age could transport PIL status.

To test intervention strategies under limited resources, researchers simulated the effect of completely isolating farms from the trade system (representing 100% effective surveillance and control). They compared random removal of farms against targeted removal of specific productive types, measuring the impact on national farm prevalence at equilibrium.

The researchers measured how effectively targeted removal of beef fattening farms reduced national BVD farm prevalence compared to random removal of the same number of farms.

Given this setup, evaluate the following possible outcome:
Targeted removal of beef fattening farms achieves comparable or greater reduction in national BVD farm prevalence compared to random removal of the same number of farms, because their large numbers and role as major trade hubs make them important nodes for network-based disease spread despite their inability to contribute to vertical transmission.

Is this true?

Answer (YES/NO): NO